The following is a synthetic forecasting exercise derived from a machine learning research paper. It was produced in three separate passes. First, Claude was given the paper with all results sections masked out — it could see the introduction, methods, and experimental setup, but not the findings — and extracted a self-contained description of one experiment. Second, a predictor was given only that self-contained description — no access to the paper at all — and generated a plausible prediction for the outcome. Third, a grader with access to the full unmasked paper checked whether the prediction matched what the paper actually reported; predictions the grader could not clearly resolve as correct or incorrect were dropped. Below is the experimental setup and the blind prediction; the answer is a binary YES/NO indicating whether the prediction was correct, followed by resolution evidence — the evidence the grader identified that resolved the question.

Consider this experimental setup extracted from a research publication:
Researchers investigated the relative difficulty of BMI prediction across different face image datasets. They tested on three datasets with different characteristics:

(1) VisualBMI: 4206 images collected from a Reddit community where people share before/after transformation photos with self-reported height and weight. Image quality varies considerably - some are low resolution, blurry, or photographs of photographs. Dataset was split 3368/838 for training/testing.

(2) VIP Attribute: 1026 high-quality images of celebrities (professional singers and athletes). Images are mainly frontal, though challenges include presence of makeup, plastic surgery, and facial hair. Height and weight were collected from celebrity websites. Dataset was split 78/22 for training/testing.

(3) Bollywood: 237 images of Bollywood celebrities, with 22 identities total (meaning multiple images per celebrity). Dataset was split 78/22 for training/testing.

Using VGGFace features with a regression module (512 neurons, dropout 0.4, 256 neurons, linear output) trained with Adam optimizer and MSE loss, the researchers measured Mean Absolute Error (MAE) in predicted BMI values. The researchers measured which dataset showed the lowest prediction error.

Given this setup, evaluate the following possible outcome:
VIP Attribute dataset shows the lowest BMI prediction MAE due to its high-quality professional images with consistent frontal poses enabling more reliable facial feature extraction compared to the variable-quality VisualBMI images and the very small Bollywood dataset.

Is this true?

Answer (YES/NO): NO